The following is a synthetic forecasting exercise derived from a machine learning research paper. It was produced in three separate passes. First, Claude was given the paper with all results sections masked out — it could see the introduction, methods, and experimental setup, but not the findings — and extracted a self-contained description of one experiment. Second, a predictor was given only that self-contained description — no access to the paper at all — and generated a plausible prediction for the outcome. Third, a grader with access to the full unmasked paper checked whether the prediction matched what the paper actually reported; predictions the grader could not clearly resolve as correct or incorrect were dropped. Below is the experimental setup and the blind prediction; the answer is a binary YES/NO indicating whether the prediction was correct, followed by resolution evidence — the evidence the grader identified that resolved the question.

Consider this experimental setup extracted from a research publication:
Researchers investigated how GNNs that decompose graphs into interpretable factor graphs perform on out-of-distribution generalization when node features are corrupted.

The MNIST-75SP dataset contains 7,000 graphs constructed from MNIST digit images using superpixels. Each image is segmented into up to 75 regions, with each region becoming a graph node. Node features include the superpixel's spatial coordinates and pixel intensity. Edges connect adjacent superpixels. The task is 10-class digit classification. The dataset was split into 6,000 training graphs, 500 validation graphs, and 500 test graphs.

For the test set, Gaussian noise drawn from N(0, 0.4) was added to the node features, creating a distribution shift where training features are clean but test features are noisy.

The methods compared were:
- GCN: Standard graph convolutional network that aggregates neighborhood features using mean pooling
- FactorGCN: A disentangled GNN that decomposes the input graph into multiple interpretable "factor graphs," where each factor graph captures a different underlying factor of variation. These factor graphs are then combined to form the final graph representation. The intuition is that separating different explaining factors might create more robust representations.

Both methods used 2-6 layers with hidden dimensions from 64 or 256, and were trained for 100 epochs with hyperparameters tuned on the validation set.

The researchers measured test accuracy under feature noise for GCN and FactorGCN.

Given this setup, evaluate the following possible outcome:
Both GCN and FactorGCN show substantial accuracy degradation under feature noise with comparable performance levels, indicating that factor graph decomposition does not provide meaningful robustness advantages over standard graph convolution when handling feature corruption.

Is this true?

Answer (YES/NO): NO